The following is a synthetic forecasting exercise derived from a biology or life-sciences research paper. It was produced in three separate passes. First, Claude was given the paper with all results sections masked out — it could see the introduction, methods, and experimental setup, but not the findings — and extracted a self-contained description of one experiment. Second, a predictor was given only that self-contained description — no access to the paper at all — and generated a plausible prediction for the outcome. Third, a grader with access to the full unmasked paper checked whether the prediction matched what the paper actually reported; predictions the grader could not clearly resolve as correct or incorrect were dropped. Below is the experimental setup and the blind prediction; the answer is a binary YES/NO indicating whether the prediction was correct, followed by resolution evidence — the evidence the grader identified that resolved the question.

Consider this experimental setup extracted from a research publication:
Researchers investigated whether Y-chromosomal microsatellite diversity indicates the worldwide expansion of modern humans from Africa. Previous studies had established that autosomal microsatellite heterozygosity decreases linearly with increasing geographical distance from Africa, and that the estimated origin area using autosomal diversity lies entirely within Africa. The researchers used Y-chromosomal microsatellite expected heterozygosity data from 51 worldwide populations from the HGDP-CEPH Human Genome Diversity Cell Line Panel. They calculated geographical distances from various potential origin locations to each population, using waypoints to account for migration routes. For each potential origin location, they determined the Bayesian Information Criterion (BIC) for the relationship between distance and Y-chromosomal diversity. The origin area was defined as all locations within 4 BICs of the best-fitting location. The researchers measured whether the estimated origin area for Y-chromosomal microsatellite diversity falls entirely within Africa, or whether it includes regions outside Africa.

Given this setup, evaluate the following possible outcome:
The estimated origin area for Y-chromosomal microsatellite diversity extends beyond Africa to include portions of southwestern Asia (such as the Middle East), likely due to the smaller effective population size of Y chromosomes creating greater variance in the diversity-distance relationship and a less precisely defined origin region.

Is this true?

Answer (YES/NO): NO